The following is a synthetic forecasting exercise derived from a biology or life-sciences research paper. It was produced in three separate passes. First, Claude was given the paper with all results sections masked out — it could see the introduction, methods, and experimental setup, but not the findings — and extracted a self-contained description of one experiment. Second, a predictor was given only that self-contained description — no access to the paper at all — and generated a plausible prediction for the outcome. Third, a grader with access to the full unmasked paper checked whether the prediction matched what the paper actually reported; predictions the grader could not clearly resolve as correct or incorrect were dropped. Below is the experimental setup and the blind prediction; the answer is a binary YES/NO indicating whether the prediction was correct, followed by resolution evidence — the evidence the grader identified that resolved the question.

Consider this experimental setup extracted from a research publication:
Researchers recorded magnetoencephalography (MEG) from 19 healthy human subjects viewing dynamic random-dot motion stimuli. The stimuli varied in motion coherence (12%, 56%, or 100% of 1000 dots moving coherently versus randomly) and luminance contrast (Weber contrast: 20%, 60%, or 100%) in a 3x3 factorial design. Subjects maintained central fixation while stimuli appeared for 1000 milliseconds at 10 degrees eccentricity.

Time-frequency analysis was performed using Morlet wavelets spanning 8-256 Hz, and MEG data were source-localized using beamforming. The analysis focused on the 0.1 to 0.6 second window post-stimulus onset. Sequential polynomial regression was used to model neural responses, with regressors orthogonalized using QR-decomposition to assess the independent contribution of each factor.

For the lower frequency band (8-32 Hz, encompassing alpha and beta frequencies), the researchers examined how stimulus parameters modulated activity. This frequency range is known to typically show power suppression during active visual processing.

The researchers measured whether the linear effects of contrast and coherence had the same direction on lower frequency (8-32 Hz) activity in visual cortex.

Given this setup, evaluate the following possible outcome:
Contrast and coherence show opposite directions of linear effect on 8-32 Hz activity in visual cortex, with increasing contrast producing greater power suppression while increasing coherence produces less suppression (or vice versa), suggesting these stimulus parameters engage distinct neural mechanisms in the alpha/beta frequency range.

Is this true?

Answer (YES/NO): NO